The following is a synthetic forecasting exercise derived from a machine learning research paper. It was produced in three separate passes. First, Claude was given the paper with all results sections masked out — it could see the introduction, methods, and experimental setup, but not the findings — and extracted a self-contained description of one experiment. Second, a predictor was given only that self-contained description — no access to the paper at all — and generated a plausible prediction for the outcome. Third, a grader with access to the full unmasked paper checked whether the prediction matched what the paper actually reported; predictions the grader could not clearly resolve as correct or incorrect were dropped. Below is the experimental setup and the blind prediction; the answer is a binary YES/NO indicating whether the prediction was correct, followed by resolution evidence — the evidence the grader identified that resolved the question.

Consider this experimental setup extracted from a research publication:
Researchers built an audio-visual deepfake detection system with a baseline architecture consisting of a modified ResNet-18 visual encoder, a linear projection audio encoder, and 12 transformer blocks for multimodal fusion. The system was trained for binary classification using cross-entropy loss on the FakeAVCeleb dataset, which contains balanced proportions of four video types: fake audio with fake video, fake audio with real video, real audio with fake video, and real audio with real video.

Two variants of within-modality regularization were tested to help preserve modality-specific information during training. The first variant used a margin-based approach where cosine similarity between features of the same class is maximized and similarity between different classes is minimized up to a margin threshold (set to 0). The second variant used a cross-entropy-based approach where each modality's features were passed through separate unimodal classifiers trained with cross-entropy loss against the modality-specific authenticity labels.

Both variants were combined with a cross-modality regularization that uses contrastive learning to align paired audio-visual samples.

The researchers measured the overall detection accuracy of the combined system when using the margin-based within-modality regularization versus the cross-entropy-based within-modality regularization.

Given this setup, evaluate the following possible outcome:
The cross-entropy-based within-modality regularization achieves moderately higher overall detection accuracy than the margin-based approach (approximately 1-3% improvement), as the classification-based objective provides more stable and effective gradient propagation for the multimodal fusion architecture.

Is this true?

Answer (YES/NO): NO